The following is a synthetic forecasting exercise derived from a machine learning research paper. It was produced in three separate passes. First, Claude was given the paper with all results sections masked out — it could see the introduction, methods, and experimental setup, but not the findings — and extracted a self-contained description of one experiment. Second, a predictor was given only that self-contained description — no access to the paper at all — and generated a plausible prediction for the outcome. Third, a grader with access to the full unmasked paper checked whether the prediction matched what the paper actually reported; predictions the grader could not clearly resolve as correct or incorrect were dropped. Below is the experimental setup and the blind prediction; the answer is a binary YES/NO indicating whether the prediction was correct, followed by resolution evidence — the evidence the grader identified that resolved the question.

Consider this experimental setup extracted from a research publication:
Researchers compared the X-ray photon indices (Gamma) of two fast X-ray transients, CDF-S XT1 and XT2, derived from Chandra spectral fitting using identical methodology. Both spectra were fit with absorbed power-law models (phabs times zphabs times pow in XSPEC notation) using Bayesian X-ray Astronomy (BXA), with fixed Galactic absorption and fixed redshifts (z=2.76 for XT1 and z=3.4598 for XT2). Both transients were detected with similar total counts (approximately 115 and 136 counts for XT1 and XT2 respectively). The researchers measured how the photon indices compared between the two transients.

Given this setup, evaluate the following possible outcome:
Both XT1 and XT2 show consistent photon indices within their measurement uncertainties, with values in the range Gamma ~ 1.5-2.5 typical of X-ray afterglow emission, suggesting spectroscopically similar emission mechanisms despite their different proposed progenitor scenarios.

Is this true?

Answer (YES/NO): YES